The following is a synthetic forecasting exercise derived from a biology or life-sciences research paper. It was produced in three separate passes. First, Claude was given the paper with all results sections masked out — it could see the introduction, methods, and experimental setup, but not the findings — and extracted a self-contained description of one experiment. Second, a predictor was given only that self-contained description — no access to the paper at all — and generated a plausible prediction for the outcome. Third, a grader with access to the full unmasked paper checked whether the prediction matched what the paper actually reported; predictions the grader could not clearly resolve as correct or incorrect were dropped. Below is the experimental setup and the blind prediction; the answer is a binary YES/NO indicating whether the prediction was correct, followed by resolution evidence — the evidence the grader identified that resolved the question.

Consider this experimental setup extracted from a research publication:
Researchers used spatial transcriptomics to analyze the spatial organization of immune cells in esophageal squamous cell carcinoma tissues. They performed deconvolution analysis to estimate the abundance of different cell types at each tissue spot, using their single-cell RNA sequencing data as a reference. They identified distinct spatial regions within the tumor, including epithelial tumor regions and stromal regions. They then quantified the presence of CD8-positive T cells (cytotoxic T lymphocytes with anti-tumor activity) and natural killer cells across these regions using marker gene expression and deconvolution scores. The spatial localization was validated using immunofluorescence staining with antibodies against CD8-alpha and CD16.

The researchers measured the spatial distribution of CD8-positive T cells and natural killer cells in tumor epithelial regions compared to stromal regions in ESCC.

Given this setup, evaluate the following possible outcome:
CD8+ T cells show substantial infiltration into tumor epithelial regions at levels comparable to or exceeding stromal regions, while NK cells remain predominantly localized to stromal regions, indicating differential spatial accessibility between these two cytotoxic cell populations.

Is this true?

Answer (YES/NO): NO